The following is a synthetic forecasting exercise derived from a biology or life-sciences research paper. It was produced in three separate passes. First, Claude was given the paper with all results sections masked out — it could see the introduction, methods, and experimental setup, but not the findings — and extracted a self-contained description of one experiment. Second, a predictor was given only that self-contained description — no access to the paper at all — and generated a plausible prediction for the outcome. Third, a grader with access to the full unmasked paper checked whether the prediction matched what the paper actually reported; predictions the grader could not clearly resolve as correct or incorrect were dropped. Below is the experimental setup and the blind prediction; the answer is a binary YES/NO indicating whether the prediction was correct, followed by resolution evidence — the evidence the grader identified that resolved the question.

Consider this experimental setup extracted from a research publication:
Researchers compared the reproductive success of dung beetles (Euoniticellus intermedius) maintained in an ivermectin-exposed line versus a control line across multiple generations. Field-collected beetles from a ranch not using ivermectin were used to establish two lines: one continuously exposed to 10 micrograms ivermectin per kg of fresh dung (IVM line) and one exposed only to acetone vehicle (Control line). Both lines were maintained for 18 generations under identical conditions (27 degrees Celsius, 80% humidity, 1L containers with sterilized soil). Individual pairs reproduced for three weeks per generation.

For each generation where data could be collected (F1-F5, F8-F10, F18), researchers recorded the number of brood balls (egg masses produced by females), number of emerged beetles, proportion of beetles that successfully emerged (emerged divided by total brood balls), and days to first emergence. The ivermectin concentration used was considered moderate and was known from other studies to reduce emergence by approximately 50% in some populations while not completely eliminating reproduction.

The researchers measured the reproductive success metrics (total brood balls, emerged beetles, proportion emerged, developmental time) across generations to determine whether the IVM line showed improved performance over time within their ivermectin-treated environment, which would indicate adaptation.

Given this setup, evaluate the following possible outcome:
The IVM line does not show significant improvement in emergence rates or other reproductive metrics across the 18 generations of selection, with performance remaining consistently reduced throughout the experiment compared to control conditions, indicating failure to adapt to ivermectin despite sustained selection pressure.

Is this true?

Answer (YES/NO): YES